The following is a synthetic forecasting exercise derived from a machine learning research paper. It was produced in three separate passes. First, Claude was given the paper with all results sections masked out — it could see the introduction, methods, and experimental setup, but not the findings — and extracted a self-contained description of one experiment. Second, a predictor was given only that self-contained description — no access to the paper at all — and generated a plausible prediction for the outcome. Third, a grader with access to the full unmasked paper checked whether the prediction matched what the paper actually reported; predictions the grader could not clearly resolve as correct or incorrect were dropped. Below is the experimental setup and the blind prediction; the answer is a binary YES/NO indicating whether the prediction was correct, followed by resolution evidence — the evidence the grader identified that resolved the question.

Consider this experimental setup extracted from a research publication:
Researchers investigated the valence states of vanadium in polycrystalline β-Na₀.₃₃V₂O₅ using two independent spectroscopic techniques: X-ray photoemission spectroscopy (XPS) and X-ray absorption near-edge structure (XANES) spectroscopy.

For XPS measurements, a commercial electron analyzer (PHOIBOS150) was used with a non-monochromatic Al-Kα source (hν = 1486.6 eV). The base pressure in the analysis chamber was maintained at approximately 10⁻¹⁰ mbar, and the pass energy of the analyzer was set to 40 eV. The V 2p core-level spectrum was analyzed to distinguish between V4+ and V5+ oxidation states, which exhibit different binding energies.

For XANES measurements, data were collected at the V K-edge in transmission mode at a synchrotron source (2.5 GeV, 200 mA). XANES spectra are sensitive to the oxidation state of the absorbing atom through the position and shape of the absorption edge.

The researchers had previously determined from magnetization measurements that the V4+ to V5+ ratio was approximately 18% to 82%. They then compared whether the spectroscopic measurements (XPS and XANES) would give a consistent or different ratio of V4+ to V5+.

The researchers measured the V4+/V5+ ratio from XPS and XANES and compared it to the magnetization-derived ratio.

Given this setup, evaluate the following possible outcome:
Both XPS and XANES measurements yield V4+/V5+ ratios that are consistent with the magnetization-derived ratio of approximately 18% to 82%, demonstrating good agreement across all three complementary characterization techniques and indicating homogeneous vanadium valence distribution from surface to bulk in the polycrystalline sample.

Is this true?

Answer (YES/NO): YES